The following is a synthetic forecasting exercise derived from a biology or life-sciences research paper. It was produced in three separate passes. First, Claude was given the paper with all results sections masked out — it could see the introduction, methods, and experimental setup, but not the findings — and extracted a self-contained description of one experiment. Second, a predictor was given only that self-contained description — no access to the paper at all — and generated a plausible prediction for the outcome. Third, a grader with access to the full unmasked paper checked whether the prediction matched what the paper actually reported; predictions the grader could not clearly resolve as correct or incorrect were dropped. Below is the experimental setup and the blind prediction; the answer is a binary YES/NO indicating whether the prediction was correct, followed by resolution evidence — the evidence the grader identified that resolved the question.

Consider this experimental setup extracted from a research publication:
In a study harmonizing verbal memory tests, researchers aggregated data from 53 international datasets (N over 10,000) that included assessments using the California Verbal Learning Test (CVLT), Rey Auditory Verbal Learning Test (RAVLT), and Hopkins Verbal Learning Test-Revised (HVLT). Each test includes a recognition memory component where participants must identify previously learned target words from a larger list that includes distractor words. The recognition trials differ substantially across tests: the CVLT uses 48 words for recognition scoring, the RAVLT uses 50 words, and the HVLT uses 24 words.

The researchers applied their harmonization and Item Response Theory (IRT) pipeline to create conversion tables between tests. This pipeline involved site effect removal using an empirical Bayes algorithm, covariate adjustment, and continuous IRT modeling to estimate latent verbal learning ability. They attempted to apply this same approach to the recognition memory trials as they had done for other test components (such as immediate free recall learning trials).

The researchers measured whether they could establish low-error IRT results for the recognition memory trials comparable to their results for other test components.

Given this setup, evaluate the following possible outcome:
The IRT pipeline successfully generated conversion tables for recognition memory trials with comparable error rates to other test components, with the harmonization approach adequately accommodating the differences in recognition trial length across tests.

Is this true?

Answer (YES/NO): NO